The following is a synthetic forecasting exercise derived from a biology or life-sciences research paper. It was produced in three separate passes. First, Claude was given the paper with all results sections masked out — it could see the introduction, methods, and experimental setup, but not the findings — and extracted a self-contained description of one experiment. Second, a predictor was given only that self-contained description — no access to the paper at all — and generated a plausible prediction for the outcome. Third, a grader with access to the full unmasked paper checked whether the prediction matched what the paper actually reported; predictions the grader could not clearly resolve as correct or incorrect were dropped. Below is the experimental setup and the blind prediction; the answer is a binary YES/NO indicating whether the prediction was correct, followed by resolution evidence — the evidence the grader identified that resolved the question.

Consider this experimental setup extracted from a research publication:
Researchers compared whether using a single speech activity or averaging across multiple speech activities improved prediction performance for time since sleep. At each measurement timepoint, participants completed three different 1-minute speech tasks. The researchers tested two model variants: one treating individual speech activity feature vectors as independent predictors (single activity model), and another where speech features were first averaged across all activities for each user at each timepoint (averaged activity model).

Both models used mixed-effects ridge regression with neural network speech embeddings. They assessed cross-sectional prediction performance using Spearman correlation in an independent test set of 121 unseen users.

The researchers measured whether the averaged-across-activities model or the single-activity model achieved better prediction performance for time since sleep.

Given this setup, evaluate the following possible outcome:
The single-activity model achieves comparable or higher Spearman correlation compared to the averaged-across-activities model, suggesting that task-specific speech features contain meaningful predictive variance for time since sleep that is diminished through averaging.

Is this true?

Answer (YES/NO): NO